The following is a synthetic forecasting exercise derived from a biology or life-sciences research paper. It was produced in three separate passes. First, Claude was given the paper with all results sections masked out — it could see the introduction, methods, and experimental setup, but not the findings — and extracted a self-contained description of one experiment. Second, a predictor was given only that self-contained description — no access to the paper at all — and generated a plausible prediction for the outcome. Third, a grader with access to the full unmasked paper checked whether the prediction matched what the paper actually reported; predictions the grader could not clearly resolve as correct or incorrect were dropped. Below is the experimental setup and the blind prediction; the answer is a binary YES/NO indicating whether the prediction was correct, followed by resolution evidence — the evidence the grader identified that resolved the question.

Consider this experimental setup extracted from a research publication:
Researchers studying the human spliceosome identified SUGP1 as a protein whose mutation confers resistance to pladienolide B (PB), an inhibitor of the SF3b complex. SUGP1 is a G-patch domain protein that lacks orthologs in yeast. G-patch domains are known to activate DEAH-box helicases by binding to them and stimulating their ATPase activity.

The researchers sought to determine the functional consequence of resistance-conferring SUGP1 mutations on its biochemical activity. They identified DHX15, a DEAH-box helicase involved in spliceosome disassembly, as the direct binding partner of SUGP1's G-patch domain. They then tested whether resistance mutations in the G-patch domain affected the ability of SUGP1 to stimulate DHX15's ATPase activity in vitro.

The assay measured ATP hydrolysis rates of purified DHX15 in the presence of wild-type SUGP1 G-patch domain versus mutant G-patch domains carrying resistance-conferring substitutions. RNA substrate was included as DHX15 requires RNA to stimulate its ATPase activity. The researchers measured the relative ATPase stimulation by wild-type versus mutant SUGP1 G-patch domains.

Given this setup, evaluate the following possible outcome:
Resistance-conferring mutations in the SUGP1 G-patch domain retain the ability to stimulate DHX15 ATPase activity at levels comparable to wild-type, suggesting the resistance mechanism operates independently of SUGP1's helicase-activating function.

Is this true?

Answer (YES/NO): NO